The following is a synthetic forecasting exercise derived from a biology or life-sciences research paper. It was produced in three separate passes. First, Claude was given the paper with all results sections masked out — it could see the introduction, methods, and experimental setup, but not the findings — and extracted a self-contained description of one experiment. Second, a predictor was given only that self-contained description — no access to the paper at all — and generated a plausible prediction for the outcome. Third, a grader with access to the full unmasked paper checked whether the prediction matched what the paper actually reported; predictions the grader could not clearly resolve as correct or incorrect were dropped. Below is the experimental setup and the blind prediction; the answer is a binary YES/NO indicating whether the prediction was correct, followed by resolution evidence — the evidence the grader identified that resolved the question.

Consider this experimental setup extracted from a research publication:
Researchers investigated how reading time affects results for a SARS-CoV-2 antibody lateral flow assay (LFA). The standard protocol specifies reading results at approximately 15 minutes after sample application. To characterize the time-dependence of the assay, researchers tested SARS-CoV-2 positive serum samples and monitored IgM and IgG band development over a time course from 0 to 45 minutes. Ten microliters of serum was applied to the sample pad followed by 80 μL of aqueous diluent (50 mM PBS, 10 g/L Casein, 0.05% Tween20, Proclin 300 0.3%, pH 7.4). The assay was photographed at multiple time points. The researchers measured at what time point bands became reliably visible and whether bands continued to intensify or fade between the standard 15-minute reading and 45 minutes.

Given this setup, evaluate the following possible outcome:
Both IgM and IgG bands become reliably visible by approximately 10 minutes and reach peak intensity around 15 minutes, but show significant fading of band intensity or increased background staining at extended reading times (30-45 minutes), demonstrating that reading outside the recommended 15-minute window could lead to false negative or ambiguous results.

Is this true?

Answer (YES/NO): NO